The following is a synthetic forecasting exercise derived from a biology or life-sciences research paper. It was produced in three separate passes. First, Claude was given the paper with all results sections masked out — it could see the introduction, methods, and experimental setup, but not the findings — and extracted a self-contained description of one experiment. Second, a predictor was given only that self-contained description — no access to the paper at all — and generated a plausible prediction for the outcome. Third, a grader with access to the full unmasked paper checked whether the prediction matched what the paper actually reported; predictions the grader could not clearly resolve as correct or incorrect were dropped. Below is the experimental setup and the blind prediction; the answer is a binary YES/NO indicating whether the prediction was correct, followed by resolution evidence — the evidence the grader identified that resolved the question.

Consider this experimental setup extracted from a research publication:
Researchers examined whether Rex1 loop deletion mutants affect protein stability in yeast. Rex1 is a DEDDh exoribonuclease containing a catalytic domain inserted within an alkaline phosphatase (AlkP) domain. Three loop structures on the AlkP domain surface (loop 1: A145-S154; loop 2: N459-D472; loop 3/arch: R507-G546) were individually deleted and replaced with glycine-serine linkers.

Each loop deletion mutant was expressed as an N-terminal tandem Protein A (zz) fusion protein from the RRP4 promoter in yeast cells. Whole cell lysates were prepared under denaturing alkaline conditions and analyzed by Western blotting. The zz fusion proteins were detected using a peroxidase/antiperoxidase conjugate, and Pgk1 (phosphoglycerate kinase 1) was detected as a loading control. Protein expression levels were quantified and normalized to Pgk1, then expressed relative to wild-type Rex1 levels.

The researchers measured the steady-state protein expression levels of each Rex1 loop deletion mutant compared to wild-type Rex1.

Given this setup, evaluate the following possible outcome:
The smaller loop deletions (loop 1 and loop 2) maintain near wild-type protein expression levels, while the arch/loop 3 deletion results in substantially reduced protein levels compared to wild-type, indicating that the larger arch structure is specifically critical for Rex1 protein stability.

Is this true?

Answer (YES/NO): NO